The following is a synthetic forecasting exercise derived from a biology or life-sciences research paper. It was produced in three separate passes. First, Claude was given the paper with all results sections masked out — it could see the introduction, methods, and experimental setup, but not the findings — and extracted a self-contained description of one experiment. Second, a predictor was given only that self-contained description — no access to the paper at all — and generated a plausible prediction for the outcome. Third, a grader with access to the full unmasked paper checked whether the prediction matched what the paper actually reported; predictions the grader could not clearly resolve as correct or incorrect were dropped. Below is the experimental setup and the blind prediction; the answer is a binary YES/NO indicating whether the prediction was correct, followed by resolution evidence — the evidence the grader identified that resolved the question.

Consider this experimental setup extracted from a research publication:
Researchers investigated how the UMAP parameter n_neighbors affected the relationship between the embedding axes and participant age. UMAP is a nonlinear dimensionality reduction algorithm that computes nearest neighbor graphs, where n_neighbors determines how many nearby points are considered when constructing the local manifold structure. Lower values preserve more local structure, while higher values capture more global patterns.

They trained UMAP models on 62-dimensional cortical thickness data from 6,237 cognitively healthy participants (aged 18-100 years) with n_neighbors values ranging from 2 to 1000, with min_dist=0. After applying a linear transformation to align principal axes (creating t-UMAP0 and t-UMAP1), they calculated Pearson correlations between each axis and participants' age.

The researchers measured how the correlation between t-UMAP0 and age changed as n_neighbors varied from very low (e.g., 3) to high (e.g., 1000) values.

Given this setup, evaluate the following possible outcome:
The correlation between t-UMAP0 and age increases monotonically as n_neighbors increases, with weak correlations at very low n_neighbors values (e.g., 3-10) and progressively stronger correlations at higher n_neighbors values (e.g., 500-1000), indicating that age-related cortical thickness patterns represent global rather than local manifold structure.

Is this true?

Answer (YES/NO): NO